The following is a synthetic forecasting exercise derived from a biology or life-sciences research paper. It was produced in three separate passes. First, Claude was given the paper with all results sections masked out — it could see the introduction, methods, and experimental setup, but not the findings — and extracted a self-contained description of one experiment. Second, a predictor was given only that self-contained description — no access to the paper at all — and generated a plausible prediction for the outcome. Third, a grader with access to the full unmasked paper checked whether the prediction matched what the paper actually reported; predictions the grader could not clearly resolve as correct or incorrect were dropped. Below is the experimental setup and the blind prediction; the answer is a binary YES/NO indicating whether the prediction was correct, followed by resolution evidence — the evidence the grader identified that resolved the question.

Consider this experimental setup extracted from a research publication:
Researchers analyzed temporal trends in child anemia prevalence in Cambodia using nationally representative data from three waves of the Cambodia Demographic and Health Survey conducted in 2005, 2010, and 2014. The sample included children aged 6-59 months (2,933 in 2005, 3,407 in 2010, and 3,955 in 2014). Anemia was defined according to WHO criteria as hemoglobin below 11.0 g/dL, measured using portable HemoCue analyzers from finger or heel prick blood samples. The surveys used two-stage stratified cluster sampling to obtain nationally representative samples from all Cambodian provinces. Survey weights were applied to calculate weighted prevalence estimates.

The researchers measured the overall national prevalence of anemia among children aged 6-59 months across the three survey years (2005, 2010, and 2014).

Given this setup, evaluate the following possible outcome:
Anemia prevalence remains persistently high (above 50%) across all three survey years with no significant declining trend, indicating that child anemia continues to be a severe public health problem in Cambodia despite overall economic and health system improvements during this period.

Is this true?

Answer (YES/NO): YES